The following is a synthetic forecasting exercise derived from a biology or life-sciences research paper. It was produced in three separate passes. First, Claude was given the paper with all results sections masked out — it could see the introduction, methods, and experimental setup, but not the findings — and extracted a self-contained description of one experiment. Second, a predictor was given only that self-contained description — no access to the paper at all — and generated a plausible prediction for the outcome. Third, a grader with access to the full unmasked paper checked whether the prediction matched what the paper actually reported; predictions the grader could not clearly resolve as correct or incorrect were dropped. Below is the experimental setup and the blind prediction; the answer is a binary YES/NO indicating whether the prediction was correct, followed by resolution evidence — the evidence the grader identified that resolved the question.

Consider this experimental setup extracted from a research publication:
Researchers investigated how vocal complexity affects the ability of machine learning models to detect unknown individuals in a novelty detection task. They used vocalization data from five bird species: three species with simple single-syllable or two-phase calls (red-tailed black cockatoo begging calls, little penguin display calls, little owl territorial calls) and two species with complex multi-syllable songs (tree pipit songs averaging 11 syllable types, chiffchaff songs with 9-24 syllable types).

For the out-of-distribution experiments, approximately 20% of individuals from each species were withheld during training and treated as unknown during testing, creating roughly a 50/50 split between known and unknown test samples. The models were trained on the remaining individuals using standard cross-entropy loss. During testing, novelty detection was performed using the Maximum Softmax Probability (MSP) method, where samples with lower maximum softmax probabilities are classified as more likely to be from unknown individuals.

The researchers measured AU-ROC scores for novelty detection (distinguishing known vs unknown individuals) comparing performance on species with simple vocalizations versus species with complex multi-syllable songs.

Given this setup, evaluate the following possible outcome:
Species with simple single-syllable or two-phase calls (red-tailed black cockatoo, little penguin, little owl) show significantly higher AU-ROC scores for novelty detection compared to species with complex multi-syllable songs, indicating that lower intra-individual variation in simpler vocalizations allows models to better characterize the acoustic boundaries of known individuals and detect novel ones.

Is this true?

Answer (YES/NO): NO